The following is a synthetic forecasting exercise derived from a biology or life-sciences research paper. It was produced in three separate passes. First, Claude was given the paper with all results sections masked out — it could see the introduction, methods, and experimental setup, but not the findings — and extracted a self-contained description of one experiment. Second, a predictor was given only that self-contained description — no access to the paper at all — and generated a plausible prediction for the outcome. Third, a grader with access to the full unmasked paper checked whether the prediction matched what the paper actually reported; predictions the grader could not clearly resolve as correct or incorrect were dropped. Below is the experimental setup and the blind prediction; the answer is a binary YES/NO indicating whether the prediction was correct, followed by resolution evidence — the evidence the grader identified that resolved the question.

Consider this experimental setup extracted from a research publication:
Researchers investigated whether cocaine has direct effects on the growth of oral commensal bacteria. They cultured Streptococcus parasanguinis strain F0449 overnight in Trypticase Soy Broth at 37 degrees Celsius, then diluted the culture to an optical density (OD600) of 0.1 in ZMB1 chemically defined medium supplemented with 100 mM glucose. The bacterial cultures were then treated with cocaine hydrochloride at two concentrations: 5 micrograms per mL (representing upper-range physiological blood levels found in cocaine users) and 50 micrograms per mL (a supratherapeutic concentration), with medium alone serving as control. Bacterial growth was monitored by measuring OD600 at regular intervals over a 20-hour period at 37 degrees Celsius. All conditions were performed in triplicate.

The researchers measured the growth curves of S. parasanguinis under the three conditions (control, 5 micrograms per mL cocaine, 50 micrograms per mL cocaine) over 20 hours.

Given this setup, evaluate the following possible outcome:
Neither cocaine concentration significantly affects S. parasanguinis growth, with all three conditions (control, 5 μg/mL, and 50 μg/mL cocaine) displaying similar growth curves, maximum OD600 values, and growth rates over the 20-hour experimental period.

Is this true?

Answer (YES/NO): NO